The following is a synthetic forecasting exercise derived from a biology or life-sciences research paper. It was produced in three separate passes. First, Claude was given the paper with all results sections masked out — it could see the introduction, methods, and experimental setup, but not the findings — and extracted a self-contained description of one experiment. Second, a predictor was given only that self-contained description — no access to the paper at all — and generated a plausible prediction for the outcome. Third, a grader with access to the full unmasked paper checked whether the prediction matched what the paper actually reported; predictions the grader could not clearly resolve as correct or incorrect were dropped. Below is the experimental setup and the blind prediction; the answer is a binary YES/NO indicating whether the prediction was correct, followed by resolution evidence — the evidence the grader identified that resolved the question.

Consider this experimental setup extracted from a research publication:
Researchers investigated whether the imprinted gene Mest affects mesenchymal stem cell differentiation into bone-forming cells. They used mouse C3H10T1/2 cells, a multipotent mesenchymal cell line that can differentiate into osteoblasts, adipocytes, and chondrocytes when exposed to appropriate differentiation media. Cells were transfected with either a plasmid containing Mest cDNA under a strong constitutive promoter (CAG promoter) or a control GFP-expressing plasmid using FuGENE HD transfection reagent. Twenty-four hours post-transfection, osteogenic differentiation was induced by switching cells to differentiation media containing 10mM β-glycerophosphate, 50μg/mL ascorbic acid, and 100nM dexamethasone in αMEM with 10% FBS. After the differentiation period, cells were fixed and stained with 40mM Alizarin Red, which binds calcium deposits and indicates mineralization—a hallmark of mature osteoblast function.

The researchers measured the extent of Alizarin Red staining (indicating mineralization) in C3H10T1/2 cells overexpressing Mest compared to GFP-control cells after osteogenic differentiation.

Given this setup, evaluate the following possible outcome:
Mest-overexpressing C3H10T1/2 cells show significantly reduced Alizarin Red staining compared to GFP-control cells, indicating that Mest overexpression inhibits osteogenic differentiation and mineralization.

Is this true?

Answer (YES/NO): NO